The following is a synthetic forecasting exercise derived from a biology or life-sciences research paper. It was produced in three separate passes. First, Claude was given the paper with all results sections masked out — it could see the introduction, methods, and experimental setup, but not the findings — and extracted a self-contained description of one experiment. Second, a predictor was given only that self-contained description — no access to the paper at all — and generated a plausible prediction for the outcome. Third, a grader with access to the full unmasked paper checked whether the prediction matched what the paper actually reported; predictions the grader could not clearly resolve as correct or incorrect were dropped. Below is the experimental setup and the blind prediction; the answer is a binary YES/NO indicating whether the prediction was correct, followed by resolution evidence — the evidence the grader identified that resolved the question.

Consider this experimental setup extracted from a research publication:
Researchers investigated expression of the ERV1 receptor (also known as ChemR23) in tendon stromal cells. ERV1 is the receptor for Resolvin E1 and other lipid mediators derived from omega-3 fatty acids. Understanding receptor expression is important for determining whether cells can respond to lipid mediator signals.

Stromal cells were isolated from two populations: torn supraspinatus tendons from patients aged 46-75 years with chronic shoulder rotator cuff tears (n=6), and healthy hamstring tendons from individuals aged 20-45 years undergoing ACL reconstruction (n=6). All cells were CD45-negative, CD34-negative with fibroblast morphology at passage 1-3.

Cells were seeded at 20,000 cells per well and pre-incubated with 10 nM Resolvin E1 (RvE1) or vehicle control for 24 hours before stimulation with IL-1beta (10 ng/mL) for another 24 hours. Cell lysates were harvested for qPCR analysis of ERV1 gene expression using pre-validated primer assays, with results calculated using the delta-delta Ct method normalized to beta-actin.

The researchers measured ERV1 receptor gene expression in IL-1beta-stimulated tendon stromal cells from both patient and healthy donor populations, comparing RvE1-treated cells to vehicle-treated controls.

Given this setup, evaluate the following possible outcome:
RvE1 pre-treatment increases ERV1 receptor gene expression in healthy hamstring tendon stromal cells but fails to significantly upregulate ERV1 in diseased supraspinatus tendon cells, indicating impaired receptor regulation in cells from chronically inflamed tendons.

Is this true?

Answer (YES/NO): NO